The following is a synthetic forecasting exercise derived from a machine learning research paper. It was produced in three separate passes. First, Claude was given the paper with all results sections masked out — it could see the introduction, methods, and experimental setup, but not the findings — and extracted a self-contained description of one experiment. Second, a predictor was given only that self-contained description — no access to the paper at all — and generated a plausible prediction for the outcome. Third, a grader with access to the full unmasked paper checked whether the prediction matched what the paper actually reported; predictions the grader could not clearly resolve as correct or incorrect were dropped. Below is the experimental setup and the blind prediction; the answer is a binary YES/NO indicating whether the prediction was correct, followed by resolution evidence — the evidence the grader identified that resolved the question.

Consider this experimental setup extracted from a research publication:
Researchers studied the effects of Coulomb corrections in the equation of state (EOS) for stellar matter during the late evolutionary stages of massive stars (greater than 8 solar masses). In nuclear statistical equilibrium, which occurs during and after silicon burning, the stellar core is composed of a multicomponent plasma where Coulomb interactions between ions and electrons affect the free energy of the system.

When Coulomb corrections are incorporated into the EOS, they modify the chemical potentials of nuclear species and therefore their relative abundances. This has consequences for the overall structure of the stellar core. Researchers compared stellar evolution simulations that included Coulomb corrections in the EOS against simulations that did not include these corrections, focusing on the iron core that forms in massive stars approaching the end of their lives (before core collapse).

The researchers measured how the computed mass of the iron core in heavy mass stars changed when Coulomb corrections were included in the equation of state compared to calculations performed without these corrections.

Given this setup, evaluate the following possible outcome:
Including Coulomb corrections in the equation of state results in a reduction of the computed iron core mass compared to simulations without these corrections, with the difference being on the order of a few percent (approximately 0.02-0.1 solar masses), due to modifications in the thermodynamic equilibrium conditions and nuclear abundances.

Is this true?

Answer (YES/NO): NO